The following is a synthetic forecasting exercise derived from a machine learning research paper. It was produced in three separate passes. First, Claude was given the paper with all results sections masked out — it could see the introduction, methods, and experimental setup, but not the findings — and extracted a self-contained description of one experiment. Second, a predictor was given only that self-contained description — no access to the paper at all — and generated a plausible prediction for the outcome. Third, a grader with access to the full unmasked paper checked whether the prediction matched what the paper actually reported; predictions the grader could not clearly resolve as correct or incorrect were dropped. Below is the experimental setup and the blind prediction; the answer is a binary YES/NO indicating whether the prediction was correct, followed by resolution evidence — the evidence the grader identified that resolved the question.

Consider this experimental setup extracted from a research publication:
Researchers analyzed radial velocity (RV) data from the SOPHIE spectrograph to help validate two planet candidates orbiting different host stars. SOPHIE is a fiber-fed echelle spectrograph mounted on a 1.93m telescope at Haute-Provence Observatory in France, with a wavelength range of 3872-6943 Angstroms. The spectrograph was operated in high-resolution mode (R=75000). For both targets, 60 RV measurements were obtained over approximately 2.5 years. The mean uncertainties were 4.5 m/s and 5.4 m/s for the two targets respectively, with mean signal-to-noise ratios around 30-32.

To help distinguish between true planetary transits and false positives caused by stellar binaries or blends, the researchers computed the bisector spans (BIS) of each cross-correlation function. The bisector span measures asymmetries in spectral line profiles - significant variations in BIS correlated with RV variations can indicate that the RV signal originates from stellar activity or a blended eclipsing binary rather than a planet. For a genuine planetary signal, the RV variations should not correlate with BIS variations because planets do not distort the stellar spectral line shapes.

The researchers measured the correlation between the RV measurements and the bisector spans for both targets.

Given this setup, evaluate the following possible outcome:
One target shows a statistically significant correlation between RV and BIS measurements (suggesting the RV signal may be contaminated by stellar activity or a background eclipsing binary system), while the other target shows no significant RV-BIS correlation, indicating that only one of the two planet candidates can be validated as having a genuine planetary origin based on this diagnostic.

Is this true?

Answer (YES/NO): NO